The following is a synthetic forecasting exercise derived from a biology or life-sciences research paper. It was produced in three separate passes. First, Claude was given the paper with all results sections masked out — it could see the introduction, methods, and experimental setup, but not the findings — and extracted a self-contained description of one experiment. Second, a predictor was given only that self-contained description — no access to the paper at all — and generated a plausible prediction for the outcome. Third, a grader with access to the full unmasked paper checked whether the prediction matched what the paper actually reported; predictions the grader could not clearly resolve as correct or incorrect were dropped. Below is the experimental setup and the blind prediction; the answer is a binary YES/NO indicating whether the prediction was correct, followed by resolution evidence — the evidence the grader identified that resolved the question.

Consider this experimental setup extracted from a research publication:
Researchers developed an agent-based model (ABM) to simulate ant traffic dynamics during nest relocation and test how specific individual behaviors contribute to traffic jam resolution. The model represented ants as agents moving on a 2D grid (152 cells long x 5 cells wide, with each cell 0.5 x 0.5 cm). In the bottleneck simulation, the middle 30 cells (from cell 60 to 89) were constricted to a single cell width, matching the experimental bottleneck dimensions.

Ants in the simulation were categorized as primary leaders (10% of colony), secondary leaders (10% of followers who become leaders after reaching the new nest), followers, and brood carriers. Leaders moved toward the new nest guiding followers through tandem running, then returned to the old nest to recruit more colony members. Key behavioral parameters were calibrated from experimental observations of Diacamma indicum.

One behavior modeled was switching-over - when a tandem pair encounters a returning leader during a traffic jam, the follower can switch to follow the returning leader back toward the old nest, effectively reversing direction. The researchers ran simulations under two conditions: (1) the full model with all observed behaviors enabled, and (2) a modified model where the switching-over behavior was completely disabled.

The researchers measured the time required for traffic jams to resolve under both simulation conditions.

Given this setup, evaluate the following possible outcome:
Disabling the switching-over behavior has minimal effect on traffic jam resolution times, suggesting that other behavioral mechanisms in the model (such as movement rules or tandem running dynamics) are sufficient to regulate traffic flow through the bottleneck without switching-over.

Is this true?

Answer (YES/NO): NO